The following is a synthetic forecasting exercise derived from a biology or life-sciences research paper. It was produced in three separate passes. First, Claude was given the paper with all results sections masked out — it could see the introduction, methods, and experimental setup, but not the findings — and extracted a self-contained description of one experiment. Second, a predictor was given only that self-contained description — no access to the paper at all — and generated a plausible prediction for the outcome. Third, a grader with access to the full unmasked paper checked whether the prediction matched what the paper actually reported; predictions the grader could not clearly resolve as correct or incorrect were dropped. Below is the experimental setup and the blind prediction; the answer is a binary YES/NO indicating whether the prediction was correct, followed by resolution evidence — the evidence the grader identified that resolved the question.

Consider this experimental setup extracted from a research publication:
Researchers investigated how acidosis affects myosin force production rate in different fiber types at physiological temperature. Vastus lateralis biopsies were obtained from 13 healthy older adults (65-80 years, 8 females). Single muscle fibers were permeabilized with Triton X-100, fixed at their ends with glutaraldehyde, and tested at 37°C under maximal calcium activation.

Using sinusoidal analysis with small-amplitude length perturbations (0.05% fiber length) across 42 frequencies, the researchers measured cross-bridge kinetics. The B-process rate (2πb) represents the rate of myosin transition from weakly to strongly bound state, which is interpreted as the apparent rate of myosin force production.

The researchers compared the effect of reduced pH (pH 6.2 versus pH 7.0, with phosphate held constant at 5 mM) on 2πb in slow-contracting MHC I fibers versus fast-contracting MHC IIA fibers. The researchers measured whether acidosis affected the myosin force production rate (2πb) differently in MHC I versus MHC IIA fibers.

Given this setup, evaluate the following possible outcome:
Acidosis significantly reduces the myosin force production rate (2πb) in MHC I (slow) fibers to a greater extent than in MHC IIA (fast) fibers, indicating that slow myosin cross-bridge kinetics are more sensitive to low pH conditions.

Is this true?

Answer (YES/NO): YES